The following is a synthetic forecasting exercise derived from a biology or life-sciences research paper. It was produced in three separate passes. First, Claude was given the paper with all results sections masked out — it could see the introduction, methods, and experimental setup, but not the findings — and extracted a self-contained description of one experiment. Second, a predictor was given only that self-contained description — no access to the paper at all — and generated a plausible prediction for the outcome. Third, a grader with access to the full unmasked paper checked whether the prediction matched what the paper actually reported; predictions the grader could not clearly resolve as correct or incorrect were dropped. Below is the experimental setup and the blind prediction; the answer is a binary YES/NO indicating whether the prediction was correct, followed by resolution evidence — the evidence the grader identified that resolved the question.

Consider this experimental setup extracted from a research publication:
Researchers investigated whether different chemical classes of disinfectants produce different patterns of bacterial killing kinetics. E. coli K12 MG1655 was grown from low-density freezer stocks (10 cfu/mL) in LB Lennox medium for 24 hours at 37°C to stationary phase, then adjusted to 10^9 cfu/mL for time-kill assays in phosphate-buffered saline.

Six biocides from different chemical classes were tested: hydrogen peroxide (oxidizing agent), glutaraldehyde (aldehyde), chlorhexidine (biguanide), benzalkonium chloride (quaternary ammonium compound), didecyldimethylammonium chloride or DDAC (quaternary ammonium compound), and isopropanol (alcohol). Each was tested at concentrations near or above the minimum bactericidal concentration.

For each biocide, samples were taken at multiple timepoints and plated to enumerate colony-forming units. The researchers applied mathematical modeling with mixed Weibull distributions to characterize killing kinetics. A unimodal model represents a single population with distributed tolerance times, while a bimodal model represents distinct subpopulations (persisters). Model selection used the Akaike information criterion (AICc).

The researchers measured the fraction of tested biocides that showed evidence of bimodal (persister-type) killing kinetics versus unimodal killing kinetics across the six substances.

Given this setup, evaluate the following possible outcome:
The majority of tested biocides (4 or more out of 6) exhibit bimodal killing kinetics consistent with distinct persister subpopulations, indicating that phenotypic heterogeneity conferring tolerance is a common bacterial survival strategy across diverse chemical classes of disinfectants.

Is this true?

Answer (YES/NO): NO